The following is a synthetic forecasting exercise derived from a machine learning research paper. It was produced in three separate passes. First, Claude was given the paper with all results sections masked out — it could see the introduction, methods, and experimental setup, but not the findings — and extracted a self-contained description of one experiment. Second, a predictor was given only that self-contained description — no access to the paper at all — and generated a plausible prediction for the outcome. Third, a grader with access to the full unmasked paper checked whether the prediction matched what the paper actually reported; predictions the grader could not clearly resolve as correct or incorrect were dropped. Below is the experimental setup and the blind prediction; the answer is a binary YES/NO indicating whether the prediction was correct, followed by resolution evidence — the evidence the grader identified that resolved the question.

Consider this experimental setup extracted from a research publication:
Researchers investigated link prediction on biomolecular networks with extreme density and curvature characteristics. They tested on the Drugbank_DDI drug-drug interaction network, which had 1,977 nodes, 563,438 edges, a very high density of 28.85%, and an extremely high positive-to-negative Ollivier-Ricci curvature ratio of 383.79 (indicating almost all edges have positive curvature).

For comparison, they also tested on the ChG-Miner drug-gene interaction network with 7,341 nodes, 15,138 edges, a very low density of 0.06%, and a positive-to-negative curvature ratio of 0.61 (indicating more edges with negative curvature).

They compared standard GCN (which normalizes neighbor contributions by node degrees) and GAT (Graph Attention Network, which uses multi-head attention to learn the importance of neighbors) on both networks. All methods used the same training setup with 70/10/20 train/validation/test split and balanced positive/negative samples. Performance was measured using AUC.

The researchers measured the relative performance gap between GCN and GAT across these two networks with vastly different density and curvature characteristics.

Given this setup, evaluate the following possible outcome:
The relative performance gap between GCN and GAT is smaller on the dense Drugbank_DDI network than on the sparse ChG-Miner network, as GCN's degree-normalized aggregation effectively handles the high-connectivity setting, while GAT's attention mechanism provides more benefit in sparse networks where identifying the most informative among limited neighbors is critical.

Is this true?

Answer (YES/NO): NO